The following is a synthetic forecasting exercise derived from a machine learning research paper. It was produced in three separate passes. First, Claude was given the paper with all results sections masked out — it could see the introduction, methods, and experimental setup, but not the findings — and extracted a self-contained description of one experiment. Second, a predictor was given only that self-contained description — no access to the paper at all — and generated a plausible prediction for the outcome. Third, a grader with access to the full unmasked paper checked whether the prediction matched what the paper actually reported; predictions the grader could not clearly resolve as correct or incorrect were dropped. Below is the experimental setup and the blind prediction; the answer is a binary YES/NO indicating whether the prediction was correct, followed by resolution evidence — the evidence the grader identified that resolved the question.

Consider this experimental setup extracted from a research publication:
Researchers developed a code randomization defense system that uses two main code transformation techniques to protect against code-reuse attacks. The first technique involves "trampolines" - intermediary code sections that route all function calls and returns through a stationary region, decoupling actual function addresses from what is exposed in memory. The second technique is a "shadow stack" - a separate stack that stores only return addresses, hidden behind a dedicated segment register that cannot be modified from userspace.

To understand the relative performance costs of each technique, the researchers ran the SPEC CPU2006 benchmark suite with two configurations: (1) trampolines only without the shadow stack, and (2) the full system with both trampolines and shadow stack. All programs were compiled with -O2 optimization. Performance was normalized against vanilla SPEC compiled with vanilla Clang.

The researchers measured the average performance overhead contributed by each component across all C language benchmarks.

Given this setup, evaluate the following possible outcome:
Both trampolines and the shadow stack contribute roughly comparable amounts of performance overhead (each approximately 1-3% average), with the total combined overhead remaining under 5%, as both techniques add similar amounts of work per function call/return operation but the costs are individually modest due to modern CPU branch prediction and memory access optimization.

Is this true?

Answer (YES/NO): NO